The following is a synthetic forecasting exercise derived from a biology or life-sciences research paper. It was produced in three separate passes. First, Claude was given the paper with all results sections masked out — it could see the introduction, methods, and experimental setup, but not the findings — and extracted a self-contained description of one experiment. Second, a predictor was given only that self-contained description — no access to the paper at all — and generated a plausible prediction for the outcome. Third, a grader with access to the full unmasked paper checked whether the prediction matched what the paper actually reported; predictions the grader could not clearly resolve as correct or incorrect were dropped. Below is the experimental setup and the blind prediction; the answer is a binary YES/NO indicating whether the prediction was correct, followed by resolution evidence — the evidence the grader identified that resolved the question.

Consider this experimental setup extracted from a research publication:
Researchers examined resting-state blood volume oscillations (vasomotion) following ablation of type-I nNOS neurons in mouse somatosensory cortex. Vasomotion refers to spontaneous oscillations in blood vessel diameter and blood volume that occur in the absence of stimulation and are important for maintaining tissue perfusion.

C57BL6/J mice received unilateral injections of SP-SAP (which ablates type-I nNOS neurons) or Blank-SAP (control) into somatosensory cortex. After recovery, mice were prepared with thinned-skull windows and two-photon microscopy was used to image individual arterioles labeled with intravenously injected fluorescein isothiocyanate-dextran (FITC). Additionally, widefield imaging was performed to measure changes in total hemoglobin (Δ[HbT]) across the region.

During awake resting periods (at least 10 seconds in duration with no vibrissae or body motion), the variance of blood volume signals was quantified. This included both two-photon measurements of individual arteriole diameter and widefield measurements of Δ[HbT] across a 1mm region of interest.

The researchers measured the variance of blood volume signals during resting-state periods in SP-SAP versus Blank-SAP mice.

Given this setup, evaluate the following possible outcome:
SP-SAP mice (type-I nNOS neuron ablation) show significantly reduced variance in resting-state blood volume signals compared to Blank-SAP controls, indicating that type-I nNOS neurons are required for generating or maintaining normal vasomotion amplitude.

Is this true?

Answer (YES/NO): YES